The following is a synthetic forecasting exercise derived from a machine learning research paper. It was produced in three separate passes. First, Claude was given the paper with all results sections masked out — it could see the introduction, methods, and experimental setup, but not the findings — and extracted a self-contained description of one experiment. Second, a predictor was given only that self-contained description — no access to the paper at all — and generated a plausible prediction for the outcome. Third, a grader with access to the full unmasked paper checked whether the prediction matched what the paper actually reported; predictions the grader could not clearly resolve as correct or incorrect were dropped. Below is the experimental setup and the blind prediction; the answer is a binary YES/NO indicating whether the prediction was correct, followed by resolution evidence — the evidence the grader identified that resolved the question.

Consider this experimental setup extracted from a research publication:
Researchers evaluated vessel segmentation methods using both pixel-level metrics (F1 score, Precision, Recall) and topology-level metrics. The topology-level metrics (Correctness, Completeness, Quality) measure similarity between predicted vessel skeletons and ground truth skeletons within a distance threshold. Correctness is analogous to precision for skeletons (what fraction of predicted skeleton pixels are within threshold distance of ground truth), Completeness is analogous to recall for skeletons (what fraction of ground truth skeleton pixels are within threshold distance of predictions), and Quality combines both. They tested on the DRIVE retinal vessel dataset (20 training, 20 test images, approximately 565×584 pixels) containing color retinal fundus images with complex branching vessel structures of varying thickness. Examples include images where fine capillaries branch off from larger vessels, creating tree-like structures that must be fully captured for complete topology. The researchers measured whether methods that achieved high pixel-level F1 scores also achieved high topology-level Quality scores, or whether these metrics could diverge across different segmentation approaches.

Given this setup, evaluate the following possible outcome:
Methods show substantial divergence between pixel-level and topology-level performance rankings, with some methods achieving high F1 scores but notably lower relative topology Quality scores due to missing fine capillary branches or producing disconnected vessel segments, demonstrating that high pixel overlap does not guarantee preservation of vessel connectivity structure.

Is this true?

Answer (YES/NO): NO